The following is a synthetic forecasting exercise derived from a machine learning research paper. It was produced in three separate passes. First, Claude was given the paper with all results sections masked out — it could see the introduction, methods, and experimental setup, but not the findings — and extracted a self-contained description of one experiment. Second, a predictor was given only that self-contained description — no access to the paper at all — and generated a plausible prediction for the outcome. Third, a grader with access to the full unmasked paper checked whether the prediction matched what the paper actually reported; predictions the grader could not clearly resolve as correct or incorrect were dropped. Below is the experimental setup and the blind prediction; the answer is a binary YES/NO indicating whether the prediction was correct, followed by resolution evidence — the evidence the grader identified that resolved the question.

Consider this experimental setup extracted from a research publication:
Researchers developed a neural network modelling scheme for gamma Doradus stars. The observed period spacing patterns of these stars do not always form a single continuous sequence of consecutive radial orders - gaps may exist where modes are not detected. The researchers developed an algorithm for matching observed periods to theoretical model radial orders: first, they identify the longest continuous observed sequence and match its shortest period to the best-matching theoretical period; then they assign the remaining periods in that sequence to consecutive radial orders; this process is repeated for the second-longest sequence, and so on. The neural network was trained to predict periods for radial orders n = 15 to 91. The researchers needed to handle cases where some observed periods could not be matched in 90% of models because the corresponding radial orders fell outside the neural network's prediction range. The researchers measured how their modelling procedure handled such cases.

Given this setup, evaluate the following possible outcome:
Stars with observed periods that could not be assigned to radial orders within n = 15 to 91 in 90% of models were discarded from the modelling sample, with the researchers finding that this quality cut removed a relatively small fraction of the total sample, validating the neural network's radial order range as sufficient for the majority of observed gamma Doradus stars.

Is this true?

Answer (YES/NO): NO